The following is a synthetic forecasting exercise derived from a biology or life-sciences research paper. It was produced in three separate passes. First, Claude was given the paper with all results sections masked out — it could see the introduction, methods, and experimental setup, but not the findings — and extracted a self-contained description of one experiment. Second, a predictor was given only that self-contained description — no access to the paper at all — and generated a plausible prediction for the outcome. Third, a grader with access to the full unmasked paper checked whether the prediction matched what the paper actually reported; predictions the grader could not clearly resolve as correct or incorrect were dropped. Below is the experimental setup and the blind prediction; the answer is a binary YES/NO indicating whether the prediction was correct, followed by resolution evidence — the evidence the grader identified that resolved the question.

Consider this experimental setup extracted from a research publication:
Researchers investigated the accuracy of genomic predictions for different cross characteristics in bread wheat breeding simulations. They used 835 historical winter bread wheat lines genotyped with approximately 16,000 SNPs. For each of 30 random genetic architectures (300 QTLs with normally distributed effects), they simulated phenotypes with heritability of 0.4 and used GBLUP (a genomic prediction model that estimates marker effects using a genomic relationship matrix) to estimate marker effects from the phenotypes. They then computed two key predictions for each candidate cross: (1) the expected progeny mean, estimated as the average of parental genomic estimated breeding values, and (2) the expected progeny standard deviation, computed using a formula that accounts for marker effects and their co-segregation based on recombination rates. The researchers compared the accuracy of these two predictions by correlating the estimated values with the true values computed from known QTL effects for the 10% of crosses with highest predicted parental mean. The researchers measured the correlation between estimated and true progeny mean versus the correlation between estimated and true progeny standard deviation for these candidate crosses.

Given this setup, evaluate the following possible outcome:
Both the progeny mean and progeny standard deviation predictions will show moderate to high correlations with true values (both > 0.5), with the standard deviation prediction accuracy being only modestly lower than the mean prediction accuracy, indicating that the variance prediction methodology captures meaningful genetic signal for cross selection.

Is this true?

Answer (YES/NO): NO